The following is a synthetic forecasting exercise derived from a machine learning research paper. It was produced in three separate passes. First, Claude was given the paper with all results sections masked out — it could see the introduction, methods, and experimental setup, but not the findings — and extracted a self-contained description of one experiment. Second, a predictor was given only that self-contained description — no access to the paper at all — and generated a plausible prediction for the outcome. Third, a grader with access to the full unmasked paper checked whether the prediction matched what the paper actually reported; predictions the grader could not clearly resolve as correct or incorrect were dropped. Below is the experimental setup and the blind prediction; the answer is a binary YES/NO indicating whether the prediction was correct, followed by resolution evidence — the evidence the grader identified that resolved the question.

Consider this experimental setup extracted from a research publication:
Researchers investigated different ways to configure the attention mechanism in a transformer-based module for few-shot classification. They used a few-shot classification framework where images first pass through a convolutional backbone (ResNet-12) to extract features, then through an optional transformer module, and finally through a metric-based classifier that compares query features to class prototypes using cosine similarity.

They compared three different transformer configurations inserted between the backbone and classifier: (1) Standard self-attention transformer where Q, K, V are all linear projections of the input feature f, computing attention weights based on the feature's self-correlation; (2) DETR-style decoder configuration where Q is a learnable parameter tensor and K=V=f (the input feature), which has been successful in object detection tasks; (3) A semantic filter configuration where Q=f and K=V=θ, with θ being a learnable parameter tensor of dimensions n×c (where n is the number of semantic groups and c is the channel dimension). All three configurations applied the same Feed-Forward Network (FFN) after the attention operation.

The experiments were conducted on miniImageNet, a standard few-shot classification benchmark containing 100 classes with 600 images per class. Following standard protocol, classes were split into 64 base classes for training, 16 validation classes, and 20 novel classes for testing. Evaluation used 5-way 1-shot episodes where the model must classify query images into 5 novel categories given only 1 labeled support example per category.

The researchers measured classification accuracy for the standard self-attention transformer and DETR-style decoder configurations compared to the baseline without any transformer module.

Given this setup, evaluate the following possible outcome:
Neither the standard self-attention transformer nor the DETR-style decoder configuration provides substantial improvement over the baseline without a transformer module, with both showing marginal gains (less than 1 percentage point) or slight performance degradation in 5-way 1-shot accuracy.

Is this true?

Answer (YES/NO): NO